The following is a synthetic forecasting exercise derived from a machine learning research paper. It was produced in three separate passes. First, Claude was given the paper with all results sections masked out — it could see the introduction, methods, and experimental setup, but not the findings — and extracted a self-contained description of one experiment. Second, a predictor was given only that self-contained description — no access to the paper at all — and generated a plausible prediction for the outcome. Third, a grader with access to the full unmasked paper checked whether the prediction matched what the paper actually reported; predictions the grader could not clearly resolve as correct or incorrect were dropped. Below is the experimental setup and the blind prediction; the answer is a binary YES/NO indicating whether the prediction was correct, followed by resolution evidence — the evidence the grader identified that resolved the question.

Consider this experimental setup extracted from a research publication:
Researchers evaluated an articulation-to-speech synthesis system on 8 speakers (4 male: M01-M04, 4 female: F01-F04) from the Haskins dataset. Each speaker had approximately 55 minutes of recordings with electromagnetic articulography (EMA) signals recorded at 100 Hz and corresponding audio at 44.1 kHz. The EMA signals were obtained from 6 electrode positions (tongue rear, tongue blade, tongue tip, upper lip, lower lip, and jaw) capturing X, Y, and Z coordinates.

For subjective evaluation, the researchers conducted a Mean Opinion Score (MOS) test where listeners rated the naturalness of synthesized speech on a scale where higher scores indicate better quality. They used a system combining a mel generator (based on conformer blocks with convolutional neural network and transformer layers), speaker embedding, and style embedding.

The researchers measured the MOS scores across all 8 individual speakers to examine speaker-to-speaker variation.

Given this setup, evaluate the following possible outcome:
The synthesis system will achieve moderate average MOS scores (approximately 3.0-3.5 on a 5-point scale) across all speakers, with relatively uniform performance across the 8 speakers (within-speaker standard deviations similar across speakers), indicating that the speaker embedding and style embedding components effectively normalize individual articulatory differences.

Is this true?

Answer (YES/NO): NO